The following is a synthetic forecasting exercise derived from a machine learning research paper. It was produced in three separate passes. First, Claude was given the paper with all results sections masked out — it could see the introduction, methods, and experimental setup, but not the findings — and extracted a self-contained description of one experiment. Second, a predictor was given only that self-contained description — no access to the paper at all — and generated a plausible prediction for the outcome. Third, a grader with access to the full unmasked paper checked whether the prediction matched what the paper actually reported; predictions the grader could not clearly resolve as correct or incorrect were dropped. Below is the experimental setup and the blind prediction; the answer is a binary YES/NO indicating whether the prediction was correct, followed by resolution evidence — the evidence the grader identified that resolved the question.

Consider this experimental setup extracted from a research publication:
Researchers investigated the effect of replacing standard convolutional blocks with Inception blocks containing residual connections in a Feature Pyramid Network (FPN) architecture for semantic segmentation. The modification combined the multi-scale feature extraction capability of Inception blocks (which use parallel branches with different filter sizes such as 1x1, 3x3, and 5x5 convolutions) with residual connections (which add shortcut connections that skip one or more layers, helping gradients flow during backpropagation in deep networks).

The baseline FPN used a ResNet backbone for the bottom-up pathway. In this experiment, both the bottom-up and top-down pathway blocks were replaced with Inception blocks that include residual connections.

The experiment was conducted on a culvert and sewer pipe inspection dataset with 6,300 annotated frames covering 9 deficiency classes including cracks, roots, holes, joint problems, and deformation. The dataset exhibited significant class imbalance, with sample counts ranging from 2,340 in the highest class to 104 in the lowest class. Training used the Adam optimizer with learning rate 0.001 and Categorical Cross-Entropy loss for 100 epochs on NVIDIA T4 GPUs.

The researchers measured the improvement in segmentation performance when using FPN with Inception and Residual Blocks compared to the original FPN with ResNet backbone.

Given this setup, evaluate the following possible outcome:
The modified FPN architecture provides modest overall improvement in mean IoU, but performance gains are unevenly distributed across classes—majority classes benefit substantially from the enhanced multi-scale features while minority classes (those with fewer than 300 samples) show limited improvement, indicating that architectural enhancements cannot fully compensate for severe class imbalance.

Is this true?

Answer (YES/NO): NO